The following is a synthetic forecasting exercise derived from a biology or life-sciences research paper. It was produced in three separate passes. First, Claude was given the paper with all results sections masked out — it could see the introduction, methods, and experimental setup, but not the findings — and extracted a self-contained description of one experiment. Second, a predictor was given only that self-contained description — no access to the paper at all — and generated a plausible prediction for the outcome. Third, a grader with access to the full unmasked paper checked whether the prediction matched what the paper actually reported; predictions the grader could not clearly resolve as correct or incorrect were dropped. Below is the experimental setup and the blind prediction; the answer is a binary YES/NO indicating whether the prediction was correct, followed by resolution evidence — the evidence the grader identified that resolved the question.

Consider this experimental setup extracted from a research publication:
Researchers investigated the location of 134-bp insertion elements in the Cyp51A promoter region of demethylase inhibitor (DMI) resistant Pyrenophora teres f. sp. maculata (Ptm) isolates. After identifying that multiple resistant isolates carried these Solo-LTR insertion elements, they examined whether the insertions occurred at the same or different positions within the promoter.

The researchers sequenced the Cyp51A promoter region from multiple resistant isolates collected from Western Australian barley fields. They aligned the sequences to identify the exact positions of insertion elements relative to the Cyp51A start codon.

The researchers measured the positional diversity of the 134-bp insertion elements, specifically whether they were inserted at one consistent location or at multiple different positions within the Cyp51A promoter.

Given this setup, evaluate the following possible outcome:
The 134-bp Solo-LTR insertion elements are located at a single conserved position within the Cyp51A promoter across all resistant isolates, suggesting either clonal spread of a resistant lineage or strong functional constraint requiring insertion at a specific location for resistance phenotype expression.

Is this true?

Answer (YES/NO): NO